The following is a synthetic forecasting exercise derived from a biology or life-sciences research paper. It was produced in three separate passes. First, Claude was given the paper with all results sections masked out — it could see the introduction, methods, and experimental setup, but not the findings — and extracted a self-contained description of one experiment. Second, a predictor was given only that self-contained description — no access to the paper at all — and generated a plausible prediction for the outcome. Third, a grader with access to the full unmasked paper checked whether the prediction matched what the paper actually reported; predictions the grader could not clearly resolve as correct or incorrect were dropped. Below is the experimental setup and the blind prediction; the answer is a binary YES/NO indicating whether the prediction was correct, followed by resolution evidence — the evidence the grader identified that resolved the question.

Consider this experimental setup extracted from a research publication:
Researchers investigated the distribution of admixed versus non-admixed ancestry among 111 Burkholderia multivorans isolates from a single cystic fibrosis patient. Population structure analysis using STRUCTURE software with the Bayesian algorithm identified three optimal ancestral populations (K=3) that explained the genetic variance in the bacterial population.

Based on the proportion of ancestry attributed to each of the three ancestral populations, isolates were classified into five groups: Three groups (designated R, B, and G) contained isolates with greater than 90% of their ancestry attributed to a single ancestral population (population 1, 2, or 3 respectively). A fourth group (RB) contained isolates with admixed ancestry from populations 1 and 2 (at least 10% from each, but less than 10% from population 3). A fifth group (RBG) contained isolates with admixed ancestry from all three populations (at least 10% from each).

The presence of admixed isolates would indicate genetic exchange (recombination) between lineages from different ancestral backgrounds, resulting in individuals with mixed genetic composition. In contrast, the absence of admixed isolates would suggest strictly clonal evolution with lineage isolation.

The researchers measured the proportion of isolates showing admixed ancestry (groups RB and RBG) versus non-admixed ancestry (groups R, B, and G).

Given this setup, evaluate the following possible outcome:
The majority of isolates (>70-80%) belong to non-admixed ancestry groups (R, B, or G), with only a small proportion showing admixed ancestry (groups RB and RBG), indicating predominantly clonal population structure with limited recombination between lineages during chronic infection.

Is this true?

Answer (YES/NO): YES